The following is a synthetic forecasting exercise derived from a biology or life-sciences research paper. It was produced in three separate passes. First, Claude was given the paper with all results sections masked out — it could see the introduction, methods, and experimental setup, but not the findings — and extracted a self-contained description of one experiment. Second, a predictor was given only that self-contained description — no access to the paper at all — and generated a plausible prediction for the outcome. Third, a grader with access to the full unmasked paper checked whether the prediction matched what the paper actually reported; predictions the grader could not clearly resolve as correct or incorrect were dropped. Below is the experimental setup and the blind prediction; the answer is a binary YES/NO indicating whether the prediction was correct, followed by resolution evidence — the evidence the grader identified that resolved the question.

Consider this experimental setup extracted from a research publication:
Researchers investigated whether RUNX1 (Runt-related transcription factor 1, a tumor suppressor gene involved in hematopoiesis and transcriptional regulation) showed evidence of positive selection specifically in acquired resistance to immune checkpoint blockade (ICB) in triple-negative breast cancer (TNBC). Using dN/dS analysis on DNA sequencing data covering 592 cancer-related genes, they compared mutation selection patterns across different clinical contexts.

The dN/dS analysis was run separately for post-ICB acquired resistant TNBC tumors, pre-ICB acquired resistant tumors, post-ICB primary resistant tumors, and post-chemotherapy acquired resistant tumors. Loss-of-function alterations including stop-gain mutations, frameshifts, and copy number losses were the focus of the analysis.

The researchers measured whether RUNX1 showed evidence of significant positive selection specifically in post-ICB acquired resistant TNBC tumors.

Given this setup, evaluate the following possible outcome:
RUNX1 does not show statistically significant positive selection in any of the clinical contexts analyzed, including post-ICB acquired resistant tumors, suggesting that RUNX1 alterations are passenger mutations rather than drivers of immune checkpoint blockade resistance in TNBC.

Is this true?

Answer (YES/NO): NO